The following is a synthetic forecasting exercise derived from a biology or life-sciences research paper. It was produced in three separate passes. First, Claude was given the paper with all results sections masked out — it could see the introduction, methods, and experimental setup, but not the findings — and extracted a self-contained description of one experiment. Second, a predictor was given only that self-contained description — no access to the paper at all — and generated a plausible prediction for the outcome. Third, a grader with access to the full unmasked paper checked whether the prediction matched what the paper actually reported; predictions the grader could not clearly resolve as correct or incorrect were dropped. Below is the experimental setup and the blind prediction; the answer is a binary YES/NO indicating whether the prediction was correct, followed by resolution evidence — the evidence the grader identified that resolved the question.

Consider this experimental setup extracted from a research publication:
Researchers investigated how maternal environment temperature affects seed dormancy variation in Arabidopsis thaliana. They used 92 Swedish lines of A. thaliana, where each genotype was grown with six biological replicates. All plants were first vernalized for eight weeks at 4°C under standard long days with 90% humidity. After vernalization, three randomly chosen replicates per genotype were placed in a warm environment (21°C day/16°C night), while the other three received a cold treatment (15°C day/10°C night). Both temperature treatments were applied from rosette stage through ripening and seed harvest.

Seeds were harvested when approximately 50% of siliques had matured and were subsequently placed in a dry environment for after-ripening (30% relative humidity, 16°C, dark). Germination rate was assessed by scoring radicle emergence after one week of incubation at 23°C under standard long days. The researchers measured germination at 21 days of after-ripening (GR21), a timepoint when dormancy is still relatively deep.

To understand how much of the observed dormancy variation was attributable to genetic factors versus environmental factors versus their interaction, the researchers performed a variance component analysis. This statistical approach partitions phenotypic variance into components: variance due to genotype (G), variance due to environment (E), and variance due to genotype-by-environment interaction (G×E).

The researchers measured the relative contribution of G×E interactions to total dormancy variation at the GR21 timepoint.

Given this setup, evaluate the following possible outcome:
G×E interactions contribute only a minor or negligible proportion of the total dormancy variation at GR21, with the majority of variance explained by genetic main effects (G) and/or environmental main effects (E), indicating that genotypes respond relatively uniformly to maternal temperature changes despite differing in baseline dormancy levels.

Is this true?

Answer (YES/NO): NO